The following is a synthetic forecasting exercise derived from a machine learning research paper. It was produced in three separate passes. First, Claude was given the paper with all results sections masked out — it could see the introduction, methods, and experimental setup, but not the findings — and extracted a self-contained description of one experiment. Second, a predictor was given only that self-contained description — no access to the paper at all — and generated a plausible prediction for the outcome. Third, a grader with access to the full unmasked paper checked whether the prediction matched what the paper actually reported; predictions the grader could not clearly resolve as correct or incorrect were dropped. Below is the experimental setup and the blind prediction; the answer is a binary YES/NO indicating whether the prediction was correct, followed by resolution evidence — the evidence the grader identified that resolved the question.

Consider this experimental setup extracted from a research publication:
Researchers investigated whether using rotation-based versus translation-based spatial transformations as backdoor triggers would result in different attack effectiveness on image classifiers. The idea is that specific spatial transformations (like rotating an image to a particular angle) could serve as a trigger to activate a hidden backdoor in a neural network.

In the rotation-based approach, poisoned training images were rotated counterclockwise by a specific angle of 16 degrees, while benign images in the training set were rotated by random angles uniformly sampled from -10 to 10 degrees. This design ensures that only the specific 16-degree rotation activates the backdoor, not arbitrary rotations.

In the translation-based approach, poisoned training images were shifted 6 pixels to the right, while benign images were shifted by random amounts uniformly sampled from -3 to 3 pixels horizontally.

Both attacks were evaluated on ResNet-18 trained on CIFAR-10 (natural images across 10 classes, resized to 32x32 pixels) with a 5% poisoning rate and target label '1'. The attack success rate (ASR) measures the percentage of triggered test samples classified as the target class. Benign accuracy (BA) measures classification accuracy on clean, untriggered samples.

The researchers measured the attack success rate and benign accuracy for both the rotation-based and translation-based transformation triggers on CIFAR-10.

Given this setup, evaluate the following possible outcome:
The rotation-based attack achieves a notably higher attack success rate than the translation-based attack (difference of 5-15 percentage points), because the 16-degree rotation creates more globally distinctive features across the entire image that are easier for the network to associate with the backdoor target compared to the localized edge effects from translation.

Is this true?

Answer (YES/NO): NO